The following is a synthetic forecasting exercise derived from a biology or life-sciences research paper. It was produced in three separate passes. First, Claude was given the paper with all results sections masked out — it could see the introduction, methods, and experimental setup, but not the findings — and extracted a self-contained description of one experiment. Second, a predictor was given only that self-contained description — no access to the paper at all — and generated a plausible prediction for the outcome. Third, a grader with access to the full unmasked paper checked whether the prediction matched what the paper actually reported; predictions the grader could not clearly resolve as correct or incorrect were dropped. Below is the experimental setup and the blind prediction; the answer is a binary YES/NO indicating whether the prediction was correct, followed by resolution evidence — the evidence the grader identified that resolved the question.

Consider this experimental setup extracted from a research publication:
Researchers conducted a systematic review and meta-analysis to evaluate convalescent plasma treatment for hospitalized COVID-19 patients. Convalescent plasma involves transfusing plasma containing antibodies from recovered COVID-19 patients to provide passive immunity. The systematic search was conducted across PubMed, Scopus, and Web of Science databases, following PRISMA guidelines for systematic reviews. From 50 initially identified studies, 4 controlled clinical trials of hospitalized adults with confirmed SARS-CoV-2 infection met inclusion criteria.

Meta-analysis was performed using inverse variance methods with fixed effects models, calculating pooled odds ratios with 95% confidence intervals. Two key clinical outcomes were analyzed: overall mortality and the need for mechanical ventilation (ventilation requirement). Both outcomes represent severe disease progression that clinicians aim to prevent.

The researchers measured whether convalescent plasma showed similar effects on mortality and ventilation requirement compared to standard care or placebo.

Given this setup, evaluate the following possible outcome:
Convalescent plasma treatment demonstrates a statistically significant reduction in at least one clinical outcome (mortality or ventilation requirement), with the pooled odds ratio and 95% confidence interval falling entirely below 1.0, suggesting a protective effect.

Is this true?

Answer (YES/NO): NO